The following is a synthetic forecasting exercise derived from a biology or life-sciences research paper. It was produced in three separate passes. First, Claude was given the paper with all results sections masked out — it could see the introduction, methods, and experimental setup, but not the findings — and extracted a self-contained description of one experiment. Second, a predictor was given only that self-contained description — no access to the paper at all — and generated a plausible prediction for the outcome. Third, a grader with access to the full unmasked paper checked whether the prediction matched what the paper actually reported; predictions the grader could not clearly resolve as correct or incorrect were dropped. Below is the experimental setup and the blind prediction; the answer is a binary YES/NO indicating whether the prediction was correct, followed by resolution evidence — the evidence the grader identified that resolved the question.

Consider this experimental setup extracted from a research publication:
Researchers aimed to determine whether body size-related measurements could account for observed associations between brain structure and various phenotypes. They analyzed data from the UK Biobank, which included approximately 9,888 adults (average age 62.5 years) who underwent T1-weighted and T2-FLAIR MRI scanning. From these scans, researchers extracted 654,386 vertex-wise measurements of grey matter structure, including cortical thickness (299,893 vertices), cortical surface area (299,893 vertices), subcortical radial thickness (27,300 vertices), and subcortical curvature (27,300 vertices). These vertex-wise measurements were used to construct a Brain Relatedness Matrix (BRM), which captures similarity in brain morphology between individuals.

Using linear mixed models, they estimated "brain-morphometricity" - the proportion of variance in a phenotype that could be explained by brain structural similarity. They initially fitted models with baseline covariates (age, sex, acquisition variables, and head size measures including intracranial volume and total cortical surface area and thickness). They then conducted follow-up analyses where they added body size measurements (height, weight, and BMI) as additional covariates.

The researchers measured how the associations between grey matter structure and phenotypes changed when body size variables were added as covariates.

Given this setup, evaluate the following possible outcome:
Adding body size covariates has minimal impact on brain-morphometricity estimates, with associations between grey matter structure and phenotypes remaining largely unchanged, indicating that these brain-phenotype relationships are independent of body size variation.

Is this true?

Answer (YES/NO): NO